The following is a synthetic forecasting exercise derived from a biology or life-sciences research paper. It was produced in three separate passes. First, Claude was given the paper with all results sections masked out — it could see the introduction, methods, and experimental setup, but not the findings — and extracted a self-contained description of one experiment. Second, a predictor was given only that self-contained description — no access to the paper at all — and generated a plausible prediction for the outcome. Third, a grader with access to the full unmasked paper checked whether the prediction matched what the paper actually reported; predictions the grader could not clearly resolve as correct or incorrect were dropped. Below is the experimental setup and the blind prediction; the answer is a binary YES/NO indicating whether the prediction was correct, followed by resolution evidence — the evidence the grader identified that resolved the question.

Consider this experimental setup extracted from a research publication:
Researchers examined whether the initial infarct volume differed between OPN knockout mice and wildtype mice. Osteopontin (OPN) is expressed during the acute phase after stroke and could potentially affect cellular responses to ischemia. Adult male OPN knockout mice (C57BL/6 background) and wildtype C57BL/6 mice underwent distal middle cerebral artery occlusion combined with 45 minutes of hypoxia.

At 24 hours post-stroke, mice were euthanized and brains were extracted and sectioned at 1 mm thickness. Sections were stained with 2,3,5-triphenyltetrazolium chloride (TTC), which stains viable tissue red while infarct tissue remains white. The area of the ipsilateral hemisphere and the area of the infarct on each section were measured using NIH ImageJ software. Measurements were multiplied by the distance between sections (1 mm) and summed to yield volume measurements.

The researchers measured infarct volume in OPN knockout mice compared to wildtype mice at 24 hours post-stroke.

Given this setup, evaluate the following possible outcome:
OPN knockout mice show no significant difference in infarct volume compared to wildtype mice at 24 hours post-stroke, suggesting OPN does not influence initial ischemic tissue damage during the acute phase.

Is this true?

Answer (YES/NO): YES